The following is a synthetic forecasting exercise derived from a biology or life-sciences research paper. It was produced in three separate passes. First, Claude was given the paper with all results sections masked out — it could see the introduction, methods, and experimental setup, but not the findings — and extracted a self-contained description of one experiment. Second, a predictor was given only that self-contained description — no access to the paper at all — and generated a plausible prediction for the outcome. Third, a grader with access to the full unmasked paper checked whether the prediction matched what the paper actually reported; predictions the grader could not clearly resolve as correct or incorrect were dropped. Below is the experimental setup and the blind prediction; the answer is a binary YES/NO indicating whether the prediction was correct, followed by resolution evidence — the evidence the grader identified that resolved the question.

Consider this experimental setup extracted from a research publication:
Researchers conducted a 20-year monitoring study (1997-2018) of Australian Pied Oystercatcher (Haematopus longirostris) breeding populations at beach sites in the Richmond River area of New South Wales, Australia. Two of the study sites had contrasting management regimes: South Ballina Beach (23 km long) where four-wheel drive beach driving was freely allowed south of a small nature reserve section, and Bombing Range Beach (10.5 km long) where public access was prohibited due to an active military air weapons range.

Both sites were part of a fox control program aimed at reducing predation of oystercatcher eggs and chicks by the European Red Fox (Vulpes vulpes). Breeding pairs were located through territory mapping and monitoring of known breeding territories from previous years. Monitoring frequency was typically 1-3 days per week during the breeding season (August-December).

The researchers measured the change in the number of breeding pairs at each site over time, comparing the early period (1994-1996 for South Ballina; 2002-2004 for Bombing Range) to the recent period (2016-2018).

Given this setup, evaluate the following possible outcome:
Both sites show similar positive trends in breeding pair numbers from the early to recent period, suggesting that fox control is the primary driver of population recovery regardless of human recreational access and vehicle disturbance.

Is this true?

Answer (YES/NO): NO